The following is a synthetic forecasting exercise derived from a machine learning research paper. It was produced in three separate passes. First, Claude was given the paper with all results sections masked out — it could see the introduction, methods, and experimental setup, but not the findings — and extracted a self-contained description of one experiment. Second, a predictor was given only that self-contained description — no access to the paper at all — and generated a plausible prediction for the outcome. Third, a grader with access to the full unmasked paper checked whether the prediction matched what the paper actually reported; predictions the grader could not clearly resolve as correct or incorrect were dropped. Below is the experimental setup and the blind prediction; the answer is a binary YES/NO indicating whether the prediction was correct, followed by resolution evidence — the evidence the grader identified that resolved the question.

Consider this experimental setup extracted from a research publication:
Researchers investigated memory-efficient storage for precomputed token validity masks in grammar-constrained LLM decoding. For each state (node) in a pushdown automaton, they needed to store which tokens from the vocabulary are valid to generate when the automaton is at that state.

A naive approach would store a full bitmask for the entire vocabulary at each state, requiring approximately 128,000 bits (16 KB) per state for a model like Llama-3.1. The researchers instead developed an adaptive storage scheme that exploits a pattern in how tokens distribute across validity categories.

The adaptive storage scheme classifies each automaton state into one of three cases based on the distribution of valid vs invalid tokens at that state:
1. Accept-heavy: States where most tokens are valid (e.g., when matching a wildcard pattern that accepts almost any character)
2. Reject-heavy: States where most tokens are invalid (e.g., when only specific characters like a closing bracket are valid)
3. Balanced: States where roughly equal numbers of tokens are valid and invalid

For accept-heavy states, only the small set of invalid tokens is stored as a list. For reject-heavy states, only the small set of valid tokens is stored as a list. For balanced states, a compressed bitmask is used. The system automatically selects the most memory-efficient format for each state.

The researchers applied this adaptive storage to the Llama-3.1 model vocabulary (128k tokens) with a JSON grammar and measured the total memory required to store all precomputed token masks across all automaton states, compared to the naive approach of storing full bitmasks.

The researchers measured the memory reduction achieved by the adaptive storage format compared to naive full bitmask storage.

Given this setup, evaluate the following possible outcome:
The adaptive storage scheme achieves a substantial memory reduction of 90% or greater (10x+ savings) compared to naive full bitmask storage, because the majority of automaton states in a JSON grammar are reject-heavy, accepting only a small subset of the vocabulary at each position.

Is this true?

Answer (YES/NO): YES